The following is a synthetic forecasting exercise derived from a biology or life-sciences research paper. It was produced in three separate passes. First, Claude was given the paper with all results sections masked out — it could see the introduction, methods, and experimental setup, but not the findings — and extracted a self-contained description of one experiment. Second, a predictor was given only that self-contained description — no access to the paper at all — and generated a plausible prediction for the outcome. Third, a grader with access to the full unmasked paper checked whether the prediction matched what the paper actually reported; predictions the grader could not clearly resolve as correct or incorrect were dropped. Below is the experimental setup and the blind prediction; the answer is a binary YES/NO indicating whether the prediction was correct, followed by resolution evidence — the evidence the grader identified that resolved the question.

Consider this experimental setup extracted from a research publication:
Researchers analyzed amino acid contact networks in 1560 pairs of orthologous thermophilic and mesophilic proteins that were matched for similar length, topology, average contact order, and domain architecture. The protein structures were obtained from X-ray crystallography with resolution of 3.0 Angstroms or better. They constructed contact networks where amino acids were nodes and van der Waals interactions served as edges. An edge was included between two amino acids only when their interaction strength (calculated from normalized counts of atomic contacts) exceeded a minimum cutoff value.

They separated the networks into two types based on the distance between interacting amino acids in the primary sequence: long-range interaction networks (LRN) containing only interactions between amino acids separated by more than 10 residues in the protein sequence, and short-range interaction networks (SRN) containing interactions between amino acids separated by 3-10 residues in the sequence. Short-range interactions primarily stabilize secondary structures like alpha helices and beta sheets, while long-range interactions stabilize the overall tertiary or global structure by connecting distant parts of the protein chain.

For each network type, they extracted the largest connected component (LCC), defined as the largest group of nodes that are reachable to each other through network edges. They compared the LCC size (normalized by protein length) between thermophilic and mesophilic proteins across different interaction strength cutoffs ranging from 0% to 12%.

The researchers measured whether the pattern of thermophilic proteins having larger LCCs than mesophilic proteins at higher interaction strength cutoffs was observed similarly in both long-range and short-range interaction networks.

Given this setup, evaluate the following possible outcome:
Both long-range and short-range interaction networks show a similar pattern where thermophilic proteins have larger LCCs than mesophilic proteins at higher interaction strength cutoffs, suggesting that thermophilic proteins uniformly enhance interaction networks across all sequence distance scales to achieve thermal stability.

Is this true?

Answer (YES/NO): NO